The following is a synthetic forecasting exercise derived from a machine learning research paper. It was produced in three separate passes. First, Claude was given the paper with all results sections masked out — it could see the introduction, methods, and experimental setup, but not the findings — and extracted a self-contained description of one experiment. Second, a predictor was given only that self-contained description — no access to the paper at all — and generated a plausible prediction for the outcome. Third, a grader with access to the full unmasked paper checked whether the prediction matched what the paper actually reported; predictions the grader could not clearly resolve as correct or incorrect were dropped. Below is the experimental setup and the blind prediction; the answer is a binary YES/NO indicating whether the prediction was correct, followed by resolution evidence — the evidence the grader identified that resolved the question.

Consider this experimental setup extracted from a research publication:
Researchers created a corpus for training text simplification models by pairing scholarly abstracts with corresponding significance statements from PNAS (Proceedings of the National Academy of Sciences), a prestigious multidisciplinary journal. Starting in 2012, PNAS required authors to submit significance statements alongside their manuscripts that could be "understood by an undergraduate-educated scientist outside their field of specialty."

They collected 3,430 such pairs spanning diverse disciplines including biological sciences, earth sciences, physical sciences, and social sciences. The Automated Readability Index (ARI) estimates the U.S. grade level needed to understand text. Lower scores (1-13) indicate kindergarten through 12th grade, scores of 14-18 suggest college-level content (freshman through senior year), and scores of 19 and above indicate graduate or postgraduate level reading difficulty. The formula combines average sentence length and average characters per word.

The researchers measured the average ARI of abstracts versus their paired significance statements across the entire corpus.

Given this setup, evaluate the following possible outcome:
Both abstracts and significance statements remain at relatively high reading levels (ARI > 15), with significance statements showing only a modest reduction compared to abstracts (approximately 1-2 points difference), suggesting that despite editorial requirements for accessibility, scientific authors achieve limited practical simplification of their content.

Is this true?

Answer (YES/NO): NO